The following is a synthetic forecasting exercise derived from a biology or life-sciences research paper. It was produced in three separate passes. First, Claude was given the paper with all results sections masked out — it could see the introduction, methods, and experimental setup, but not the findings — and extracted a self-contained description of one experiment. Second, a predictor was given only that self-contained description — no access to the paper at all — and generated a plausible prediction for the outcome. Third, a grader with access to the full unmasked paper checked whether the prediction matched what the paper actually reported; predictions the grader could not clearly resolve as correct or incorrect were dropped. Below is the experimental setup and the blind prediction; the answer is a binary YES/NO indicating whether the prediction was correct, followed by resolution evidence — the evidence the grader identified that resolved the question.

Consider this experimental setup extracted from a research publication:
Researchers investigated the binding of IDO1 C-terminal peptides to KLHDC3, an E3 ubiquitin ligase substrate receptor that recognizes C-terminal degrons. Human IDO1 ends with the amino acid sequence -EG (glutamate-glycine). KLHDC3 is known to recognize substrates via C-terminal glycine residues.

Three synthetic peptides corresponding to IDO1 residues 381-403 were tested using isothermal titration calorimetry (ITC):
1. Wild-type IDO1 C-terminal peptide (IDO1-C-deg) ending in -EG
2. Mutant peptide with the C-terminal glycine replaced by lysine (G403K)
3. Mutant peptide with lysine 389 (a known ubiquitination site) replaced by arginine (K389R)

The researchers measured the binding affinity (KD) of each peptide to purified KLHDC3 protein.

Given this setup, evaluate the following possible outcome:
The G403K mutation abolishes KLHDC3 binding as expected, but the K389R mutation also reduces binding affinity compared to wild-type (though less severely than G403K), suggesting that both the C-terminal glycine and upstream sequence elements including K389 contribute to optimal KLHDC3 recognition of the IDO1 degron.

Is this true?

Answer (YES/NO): NO